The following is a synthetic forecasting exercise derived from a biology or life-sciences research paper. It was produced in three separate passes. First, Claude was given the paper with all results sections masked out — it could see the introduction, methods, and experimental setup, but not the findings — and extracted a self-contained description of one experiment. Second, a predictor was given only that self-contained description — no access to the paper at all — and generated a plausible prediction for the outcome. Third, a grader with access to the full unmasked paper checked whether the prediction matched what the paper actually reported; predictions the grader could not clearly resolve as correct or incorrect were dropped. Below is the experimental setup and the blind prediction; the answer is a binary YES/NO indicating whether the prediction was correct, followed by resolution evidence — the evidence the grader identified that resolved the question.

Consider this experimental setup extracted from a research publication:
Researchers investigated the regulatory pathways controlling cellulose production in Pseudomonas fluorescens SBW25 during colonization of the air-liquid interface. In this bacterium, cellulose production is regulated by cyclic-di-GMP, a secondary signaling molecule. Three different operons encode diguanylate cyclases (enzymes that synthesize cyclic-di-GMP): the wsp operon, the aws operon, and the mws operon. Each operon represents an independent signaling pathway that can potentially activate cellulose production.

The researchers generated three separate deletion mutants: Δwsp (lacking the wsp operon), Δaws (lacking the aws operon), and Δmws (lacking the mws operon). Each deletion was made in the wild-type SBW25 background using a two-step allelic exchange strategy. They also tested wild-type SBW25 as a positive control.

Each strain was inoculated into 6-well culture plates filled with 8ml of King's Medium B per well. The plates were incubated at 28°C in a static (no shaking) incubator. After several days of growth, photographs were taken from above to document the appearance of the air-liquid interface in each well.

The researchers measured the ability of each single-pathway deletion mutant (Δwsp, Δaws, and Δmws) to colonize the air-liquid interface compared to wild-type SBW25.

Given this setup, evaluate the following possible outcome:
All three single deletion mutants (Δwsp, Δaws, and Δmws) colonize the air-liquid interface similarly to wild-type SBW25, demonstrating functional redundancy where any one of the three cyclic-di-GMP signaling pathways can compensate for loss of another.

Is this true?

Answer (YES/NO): NO